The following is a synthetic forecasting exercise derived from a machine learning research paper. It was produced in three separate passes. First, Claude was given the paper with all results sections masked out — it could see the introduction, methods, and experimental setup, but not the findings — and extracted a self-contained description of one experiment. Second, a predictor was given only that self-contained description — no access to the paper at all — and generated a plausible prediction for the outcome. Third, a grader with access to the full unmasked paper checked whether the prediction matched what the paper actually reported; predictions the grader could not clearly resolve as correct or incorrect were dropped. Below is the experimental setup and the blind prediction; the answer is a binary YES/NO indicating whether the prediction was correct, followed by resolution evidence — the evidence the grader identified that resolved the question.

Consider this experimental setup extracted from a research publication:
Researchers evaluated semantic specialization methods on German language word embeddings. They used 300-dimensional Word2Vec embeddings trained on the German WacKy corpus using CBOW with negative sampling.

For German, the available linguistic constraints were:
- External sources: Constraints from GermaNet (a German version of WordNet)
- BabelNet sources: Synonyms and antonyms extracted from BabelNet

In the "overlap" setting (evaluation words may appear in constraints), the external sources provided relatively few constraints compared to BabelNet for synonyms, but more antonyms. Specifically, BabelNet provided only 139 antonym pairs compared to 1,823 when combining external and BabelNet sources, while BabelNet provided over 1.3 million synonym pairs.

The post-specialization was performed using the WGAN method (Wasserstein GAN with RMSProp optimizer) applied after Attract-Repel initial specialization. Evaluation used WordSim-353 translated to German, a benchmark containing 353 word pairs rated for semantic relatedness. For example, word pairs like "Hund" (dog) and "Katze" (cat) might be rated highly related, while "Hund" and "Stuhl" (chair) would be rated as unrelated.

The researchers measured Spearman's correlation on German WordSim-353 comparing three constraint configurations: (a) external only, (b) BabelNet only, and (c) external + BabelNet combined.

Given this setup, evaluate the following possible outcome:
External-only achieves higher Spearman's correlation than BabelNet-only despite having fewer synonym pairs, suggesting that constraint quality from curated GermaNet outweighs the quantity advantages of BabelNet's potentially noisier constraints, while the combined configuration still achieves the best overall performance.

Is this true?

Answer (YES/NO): NO